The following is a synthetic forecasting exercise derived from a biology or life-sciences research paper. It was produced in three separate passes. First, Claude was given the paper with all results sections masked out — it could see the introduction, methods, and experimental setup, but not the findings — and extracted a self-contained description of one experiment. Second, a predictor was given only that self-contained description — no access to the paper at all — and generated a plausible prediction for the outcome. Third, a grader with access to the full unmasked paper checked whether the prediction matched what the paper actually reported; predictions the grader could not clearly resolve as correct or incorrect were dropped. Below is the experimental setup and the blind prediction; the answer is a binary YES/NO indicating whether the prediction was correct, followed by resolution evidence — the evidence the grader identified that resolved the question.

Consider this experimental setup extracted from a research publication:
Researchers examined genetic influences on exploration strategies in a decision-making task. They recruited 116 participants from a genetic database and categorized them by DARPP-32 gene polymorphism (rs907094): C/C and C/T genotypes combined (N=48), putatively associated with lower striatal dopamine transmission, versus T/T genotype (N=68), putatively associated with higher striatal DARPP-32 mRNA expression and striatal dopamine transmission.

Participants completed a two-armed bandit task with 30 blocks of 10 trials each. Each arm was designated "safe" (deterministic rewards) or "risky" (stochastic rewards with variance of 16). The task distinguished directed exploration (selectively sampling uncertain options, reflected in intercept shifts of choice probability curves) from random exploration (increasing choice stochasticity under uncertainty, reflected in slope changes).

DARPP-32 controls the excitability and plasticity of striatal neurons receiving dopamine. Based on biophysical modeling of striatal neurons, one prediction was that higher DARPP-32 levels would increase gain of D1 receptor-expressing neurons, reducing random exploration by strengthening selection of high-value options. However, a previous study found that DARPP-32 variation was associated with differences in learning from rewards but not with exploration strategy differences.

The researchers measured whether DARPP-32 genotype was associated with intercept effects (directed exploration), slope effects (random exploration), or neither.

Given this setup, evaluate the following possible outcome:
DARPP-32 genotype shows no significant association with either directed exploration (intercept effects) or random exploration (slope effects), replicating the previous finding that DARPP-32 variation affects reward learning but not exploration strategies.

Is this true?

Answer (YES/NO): NO